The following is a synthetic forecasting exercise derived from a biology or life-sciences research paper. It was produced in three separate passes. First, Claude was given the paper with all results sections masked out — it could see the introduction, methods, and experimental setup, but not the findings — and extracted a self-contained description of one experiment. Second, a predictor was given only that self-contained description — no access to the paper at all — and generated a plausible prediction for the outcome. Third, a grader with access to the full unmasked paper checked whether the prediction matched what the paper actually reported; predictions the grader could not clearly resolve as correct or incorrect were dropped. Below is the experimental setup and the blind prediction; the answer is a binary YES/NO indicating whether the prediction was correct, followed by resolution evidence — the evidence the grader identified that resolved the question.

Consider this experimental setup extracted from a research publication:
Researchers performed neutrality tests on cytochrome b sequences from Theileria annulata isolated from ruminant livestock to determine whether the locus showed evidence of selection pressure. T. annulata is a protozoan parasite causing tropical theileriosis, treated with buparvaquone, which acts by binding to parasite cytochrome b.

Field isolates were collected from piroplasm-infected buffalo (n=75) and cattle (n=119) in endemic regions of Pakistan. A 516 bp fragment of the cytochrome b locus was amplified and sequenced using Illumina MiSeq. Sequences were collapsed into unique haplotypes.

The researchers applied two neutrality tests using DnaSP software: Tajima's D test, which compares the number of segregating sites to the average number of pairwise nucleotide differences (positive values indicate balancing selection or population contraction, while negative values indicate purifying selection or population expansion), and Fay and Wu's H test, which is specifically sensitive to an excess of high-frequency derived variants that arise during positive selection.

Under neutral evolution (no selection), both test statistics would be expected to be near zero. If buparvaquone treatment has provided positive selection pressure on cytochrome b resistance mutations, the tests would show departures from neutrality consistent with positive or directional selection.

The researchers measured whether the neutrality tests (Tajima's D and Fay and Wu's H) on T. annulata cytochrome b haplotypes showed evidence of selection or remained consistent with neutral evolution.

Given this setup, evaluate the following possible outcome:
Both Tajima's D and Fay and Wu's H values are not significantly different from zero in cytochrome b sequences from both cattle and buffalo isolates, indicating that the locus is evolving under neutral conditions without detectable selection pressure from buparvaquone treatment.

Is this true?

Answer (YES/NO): NO